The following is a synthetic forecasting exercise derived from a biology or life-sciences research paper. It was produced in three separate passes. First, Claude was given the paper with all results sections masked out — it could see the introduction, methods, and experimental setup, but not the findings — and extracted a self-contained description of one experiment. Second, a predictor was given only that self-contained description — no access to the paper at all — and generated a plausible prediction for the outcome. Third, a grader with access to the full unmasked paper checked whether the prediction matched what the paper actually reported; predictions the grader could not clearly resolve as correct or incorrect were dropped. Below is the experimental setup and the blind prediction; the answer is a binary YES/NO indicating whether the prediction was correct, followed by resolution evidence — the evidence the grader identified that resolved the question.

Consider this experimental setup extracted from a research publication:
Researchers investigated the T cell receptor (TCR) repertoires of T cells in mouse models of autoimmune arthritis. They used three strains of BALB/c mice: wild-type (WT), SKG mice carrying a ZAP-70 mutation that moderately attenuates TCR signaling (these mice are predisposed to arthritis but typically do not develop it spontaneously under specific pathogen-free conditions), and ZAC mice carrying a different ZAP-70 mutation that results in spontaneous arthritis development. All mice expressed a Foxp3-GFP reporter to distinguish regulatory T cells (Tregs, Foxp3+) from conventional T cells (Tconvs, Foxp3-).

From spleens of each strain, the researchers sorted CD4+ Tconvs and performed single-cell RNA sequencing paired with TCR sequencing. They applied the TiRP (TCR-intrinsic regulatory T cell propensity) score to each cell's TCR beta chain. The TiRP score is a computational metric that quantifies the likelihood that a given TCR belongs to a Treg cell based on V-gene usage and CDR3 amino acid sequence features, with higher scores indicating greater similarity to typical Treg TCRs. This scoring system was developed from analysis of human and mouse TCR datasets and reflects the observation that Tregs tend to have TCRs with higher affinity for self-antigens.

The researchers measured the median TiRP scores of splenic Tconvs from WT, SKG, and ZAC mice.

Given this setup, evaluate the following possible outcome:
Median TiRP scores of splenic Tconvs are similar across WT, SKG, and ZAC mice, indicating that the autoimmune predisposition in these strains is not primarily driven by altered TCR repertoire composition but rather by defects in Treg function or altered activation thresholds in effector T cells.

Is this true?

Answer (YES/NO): NO